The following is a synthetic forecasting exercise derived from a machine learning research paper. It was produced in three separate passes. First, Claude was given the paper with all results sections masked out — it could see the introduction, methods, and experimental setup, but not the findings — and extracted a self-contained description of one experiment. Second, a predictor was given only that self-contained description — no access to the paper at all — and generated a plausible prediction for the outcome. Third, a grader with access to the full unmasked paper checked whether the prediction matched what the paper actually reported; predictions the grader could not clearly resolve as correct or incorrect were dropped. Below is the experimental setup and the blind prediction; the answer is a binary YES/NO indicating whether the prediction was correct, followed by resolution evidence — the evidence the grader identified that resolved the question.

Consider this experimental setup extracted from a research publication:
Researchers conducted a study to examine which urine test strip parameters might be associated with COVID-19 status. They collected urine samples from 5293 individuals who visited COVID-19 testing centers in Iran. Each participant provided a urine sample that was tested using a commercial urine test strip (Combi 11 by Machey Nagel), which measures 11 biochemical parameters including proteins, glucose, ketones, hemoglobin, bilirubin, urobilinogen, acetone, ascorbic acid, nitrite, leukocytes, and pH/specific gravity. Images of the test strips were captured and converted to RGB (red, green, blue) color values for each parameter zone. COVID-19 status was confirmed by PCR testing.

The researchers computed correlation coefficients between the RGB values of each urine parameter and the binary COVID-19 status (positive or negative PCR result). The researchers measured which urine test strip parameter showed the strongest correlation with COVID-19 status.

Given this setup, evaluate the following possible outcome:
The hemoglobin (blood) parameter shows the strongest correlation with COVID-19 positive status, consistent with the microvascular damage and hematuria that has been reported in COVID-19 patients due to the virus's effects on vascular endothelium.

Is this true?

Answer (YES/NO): NO